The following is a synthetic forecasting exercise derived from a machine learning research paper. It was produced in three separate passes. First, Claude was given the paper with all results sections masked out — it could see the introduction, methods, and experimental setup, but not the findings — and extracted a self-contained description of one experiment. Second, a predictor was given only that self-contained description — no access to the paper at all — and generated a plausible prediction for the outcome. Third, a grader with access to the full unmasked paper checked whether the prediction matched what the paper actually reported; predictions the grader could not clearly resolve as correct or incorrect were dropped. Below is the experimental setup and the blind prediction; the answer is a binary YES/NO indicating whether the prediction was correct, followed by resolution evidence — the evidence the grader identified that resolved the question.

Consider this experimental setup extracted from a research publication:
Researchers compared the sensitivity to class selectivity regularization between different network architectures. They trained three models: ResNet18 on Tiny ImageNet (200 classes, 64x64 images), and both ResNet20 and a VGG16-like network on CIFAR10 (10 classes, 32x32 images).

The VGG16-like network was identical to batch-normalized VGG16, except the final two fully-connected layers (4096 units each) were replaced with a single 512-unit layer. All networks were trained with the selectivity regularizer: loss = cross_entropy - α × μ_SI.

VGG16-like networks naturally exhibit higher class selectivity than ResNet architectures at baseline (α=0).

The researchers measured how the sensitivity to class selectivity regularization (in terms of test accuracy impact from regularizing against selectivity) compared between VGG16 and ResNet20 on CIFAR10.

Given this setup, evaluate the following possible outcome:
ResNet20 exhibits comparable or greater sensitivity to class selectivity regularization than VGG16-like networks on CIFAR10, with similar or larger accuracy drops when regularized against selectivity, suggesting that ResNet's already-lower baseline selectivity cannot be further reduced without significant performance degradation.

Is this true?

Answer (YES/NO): NO